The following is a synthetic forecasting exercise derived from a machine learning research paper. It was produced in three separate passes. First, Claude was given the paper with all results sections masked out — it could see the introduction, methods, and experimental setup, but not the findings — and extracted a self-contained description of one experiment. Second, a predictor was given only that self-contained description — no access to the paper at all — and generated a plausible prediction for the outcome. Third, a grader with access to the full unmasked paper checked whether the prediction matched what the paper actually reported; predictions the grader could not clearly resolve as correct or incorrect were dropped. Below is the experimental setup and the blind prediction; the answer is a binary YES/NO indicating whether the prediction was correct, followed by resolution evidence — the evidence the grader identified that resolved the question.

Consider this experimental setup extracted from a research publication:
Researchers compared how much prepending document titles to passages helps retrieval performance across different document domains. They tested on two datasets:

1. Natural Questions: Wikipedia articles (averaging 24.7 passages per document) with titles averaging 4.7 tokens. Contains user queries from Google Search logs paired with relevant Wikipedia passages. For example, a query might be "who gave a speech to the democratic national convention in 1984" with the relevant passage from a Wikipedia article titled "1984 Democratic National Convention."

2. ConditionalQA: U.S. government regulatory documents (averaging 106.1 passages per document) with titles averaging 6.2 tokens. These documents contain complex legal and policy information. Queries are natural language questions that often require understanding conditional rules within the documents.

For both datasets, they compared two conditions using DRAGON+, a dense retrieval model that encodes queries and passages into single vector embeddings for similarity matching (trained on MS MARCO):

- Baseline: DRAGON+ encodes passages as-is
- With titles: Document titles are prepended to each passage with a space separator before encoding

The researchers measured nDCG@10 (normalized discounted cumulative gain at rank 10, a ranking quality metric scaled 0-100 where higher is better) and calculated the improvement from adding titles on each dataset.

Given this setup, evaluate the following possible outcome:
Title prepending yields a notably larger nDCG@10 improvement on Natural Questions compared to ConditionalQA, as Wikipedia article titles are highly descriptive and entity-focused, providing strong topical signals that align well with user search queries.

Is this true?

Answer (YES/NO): NO